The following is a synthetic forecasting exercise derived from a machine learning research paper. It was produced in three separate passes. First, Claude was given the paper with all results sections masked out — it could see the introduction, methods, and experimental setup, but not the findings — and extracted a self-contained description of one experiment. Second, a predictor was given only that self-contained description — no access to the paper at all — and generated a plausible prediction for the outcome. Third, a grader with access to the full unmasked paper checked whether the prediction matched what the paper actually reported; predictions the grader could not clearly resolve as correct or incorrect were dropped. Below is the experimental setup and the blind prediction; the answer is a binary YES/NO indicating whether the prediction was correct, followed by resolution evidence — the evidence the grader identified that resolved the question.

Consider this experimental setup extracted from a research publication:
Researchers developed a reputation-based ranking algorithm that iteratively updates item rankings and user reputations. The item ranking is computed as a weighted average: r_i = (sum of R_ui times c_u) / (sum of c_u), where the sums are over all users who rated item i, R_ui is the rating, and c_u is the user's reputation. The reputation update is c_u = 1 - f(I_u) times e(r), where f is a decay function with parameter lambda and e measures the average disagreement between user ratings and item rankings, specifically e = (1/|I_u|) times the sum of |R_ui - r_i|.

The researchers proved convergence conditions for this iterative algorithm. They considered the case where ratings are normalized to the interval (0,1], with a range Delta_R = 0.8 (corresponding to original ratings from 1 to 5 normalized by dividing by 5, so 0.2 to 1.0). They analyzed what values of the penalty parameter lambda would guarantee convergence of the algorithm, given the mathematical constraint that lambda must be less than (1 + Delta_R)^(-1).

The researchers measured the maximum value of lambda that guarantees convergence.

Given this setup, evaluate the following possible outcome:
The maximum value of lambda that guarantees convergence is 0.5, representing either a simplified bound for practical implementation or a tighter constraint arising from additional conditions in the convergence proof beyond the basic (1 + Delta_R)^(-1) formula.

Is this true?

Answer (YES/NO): NO